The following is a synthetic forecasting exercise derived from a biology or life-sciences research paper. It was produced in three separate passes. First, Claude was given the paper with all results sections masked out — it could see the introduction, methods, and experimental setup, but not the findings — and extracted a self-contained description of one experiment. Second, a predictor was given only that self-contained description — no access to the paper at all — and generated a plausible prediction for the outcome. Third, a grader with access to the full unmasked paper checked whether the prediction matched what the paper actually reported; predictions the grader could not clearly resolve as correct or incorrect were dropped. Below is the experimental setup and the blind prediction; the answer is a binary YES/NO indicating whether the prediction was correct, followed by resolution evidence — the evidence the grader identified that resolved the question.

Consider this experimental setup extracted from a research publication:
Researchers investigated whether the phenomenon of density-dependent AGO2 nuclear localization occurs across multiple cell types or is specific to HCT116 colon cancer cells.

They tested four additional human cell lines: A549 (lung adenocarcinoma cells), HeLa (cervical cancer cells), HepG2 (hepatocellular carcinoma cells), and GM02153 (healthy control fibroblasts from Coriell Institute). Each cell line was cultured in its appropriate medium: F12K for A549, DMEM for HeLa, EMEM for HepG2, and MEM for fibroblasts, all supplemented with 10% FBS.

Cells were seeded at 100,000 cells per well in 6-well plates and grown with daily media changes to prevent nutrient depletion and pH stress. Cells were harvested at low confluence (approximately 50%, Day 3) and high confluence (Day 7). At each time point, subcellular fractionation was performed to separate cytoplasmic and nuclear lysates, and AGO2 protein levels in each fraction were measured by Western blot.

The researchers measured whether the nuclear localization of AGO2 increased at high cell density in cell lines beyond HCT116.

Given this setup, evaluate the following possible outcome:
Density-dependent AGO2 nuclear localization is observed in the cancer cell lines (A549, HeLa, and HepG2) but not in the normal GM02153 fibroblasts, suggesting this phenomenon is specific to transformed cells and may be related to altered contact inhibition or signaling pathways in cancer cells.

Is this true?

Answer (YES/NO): NO